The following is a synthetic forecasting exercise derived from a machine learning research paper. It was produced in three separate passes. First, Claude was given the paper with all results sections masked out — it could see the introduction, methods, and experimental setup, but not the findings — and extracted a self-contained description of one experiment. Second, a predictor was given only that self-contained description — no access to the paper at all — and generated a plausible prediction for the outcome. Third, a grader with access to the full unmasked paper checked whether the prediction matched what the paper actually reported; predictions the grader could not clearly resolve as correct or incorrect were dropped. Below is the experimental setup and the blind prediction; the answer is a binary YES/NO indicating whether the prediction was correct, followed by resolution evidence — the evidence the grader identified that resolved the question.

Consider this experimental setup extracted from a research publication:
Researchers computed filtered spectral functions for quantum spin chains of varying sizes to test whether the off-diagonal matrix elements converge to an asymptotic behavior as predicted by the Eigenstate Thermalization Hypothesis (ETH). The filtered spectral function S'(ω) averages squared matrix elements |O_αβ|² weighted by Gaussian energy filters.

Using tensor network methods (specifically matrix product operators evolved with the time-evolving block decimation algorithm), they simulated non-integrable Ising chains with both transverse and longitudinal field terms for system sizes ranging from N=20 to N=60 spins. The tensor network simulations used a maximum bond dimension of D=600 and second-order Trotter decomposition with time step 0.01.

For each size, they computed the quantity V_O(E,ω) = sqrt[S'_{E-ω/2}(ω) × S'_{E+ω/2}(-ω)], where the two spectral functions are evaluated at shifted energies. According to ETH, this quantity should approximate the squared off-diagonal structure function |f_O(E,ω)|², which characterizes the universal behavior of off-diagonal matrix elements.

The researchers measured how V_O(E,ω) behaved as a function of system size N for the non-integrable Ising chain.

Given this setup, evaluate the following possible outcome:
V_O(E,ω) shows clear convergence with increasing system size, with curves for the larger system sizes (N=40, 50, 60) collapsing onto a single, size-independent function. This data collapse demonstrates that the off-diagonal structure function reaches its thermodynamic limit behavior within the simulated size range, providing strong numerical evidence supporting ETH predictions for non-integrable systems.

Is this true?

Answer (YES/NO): NO